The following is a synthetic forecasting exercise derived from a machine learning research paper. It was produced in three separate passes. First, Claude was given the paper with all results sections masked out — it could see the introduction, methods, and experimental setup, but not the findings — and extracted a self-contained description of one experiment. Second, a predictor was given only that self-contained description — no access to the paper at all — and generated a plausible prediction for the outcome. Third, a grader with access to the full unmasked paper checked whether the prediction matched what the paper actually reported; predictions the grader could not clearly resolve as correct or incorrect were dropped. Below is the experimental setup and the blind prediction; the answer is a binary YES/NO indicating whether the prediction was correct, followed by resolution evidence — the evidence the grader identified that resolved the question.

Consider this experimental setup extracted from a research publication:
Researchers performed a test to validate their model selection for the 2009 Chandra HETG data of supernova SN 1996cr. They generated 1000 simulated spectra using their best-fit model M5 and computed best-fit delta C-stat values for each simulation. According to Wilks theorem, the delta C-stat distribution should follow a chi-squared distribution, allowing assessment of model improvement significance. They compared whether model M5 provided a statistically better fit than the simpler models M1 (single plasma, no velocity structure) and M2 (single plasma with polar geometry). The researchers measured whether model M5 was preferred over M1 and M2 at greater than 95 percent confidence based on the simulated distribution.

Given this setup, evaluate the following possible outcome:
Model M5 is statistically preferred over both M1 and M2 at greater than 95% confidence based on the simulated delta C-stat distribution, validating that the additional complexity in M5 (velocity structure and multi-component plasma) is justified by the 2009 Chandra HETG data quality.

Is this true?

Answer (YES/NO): YES